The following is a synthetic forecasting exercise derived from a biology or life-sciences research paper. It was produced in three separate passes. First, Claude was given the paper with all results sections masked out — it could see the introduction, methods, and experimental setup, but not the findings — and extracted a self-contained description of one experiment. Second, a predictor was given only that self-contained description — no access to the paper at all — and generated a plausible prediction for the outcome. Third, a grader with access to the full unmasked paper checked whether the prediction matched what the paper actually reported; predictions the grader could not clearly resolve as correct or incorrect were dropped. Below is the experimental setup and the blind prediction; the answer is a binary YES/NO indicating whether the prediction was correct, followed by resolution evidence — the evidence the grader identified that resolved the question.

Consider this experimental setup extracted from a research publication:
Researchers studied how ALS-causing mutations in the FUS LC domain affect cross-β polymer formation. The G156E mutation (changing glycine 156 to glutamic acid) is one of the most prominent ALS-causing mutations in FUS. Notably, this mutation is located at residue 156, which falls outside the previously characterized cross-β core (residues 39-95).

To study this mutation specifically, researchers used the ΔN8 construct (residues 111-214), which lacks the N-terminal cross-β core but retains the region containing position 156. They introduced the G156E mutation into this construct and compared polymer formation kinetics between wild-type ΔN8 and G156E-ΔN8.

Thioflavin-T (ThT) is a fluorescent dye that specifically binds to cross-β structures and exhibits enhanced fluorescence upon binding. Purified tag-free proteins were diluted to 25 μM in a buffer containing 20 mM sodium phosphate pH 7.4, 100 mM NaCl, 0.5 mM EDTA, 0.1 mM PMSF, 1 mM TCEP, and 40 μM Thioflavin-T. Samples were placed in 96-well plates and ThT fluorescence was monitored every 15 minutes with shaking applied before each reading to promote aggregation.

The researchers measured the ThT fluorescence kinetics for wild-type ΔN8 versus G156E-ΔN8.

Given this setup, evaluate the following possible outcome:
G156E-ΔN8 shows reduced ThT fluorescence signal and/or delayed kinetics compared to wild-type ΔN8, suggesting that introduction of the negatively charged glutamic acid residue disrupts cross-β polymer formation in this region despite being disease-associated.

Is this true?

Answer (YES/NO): YES